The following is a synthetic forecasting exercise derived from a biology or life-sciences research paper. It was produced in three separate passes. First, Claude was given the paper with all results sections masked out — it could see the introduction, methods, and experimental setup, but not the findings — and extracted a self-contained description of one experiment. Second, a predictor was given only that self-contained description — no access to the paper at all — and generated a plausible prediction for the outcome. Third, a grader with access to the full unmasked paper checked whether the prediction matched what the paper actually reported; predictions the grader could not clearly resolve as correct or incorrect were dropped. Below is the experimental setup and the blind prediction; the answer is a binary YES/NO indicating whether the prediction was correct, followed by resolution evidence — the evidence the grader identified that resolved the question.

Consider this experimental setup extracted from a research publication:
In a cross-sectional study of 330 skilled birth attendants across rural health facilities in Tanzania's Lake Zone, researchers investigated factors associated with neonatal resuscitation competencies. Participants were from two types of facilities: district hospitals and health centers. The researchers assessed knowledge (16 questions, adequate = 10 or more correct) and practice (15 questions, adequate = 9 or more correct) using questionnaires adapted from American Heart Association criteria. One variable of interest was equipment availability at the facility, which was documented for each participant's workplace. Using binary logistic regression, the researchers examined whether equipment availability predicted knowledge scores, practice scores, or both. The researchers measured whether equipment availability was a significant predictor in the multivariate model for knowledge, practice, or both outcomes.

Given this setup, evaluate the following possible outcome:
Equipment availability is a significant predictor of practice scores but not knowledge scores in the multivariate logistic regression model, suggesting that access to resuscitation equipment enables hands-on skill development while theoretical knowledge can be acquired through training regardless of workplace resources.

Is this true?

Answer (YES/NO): YES